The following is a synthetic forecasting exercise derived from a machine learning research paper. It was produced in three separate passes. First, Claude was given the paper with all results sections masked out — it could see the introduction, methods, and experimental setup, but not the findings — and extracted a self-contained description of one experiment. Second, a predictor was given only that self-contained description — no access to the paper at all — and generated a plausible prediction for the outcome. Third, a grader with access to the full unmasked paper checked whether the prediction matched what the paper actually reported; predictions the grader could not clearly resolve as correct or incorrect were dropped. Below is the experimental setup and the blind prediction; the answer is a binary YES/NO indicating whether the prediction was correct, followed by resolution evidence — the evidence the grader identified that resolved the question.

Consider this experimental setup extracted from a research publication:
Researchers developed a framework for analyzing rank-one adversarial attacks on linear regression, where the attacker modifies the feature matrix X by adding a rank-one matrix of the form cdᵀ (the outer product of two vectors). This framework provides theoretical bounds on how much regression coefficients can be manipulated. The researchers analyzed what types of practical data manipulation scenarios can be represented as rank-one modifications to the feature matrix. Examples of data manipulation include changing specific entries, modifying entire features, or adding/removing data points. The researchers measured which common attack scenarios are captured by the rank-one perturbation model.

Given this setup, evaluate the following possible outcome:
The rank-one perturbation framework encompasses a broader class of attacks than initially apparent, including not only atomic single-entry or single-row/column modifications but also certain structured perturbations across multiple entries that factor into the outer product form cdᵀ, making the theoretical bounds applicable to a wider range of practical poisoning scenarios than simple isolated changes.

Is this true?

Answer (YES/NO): NO